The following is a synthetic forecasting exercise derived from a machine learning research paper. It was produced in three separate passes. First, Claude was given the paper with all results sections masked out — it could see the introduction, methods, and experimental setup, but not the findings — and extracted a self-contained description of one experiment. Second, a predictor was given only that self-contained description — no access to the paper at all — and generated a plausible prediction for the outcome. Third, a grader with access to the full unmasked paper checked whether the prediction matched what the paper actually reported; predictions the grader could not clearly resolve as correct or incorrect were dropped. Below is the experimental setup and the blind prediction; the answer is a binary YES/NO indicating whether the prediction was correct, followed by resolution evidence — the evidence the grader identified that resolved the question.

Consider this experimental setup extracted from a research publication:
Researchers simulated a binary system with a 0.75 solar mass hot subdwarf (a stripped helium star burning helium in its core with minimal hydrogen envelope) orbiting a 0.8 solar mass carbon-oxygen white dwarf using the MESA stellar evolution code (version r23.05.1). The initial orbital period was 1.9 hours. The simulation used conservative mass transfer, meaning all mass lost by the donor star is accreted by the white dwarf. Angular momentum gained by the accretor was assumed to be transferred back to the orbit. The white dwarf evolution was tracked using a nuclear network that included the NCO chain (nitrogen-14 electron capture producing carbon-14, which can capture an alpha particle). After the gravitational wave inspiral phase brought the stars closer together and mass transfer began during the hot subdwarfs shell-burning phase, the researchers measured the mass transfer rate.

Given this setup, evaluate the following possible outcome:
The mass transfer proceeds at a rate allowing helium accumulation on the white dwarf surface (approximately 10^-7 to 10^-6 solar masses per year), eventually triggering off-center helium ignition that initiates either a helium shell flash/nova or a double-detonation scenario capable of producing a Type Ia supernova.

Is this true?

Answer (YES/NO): YES